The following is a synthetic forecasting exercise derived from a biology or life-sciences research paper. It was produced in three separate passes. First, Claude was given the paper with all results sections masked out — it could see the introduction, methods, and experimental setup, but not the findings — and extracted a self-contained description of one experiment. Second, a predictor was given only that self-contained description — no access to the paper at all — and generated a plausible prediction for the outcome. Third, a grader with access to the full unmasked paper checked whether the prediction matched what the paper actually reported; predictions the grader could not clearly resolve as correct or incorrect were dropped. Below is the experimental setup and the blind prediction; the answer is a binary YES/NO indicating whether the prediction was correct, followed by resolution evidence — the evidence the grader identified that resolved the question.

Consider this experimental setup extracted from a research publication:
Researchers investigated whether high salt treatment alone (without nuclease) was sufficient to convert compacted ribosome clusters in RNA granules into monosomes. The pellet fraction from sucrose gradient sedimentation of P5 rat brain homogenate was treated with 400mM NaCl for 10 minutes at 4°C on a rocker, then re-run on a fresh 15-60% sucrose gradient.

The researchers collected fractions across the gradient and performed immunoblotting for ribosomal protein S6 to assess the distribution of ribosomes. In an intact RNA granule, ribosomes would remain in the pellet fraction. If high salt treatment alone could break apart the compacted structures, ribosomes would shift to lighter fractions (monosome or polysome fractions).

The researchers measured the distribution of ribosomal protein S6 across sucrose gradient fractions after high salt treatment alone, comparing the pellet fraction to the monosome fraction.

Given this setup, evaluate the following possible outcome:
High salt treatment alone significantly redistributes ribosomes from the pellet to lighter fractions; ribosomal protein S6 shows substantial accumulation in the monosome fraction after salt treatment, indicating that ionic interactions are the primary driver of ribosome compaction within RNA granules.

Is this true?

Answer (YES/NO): NO